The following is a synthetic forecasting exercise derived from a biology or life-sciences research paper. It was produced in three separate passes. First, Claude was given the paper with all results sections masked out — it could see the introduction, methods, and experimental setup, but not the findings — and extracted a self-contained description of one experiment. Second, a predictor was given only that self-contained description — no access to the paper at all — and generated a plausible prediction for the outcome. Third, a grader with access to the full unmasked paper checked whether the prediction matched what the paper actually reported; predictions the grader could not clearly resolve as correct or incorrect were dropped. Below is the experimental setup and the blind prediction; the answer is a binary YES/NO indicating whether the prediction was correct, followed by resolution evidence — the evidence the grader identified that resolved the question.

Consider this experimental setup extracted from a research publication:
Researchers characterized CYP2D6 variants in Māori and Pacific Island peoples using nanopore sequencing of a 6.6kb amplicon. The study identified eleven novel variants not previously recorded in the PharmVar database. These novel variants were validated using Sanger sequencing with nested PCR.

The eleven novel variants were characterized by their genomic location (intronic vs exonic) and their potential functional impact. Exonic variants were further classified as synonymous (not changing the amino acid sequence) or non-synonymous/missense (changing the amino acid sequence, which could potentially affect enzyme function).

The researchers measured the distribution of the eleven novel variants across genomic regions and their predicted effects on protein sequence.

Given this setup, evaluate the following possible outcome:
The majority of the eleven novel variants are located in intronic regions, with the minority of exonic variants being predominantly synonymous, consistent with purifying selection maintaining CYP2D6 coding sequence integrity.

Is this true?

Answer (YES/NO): NO